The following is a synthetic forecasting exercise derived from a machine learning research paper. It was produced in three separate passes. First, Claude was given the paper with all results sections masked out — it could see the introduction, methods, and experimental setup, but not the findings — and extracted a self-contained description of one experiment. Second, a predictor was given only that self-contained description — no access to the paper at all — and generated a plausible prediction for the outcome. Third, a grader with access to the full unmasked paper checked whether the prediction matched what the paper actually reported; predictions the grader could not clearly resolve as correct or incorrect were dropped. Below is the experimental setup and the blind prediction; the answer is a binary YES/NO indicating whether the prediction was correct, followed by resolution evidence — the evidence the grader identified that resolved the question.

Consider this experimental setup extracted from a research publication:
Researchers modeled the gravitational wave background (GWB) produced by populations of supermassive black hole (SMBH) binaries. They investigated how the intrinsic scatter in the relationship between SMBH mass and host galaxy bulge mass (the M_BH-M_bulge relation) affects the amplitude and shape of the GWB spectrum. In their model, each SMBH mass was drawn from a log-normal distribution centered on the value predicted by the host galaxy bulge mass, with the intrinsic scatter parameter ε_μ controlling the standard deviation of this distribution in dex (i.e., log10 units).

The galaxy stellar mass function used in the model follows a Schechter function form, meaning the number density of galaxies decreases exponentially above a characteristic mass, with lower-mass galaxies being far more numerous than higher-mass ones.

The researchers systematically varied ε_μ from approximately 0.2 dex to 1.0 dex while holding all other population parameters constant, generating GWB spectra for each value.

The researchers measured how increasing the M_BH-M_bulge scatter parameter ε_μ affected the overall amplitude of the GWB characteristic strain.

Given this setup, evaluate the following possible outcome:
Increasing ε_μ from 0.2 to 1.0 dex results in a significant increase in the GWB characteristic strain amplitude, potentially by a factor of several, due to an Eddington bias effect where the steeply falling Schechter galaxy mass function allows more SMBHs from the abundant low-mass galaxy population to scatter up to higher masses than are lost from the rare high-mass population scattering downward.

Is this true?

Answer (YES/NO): YES